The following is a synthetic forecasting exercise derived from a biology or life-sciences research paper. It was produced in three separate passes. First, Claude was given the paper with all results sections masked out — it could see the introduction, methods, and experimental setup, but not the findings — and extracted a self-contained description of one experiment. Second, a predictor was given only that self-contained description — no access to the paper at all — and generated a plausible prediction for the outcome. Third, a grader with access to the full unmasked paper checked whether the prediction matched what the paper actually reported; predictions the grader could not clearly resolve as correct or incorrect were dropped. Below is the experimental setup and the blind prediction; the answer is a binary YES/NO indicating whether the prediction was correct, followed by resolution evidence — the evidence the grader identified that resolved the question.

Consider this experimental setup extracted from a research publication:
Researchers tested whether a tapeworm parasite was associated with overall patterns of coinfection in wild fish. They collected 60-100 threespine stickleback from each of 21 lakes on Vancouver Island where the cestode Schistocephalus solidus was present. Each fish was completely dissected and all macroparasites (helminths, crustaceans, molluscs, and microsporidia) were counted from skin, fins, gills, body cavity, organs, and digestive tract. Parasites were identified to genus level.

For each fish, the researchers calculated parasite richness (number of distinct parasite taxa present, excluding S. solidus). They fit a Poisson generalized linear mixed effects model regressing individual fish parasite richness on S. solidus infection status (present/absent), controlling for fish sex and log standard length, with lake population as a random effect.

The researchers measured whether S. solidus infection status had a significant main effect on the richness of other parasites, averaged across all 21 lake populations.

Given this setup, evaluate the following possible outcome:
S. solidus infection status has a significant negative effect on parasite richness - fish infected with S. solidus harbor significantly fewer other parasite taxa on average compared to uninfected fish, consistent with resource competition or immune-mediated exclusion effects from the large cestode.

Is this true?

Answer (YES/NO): NO